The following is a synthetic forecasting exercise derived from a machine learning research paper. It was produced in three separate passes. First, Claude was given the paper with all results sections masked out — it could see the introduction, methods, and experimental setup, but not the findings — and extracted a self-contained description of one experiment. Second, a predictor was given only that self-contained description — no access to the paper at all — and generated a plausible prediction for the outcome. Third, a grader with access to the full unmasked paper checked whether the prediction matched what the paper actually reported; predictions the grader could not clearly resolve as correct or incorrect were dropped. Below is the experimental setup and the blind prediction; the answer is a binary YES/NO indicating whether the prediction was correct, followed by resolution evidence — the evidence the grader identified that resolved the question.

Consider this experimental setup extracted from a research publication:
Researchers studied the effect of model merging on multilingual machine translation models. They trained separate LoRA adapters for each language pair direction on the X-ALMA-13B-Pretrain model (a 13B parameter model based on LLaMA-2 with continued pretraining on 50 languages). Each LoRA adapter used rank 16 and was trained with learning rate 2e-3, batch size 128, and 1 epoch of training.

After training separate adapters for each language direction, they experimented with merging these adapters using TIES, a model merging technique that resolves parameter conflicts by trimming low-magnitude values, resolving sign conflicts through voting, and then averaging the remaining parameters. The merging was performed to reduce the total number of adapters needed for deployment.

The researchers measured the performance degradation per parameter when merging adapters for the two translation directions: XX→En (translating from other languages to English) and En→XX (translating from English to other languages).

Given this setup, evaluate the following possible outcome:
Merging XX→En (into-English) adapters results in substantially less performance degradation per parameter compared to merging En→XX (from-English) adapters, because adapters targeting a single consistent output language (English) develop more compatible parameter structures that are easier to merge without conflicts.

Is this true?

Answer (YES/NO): YES